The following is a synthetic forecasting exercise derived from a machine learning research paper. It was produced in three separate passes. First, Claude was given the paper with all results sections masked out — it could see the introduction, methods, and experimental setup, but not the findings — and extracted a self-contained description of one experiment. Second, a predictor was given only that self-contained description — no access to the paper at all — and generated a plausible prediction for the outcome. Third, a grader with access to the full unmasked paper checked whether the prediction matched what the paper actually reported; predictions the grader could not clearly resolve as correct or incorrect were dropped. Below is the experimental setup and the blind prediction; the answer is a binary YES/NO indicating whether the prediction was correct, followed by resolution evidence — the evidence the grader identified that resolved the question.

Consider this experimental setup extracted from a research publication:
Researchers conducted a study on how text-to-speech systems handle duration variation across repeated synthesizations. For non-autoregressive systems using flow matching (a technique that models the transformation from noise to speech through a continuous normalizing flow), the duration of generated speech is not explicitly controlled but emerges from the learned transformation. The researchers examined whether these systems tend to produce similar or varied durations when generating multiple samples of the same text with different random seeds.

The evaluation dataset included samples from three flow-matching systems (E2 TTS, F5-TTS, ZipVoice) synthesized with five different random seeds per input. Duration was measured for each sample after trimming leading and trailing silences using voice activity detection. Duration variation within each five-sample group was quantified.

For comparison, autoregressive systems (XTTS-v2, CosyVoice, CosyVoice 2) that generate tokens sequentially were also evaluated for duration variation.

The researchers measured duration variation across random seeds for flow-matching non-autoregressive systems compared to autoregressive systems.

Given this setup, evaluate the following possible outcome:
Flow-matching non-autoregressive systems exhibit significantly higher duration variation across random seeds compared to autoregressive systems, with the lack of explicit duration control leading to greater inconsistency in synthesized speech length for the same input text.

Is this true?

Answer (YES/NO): NO